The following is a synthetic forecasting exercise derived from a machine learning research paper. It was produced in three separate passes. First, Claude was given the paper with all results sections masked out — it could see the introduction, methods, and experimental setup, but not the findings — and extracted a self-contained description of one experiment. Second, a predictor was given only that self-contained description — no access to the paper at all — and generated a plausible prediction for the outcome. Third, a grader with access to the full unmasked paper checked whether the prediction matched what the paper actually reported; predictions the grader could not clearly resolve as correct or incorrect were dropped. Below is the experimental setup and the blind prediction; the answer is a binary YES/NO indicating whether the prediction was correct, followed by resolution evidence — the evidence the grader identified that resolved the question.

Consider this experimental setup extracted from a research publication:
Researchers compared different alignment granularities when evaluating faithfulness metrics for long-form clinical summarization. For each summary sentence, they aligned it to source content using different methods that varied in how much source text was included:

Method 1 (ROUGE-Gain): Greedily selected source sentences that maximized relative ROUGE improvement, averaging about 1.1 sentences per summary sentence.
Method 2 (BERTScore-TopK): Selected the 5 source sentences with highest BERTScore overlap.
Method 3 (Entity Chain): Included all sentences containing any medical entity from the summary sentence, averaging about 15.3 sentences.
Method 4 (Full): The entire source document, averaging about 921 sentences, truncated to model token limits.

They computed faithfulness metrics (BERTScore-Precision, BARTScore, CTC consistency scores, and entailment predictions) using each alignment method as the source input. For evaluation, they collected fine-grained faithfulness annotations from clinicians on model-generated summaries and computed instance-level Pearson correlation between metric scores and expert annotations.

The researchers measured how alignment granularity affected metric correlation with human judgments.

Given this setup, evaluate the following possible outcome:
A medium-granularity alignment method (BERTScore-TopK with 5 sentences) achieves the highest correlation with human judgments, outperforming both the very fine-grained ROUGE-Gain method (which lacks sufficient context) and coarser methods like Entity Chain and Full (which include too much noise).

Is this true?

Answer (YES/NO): NO